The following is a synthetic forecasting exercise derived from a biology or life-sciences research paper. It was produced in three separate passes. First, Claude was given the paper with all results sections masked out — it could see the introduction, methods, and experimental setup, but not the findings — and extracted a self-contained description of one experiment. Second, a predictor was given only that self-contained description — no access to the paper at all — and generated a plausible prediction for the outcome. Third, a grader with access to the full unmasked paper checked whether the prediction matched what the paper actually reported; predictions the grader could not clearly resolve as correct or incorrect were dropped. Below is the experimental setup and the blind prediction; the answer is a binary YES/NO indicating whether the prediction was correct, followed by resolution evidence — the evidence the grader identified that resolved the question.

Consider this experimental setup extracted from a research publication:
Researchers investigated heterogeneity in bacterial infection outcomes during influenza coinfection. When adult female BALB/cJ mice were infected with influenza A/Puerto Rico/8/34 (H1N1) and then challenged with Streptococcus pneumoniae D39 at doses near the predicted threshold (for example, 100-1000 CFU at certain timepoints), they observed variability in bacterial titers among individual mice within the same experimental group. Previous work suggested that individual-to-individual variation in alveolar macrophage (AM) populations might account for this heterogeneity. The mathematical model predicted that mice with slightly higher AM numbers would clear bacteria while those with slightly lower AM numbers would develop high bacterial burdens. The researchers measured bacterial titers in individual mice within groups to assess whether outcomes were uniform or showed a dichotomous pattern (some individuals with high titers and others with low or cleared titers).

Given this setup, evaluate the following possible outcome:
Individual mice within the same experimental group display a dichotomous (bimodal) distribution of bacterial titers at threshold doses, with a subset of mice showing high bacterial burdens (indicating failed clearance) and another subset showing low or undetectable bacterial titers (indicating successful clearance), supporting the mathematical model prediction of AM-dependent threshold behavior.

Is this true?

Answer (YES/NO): YES